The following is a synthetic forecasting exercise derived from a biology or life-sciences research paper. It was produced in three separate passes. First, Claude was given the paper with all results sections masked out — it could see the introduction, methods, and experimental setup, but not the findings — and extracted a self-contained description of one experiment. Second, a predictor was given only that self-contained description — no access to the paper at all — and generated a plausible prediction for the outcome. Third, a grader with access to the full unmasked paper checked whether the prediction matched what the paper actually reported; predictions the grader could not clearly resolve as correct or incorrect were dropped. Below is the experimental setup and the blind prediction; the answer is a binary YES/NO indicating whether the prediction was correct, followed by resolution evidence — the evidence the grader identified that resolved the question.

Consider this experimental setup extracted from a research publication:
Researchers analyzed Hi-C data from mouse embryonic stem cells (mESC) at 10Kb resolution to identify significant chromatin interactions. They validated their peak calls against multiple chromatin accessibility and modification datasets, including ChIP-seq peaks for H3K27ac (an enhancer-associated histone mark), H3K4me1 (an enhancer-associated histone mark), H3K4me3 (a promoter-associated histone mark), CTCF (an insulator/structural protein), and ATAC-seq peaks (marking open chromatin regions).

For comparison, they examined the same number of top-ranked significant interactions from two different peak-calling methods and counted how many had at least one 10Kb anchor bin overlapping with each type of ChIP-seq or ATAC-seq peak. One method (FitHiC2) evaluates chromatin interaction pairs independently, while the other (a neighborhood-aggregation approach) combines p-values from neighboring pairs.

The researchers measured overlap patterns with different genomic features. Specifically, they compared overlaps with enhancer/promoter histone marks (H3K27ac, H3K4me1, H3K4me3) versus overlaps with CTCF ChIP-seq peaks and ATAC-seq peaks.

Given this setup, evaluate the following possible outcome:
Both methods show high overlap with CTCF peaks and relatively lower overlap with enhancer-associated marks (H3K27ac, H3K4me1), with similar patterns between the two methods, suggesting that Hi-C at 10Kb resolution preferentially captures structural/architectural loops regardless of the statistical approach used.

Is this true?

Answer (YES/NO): NO